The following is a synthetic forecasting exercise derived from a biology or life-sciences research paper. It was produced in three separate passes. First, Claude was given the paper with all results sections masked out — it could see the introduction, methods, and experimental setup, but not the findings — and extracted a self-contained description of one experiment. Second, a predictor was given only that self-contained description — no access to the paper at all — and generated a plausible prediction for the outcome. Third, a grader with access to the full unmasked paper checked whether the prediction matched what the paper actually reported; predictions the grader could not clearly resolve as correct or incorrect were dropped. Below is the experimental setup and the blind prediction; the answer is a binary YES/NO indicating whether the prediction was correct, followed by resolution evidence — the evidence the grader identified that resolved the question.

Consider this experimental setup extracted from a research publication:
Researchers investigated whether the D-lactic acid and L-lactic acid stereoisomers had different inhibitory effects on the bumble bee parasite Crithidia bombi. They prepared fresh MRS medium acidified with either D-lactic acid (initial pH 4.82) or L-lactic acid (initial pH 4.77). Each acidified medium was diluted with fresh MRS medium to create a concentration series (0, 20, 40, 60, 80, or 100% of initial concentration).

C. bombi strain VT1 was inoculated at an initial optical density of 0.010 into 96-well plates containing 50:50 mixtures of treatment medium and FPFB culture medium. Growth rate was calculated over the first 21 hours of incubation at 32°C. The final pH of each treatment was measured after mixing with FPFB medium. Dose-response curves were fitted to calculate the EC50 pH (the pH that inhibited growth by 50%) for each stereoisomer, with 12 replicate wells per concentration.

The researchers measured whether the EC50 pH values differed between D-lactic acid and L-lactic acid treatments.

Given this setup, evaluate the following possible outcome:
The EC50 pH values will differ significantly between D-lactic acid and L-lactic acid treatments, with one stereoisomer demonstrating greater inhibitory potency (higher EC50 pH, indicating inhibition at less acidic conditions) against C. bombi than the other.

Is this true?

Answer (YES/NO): YES